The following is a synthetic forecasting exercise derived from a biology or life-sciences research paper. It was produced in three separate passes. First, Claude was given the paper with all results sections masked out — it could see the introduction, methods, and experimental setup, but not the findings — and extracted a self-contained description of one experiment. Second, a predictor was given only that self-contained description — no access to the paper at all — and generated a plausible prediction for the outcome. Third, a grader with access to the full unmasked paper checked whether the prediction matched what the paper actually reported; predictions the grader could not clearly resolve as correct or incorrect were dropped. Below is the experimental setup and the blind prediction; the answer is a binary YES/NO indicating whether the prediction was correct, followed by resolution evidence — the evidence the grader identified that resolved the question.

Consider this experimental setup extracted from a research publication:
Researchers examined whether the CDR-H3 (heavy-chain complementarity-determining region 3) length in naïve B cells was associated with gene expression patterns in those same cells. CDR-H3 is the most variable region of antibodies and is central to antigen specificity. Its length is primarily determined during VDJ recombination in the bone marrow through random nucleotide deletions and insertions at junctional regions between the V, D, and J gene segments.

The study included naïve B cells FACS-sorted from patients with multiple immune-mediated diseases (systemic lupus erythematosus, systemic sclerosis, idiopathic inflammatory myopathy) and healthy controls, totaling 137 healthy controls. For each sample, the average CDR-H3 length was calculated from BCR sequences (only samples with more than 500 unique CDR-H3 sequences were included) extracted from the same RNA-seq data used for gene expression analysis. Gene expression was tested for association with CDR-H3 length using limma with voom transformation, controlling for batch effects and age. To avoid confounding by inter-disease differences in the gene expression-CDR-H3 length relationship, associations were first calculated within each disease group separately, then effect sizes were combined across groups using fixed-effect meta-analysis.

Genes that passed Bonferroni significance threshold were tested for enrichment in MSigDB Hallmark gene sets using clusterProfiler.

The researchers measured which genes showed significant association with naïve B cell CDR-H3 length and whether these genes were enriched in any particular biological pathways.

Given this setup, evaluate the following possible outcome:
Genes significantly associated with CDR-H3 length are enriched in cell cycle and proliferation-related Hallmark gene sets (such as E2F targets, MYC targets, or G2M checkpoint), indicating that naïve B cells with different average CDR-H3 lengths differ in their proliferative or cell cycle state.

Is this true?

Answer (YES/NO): NO